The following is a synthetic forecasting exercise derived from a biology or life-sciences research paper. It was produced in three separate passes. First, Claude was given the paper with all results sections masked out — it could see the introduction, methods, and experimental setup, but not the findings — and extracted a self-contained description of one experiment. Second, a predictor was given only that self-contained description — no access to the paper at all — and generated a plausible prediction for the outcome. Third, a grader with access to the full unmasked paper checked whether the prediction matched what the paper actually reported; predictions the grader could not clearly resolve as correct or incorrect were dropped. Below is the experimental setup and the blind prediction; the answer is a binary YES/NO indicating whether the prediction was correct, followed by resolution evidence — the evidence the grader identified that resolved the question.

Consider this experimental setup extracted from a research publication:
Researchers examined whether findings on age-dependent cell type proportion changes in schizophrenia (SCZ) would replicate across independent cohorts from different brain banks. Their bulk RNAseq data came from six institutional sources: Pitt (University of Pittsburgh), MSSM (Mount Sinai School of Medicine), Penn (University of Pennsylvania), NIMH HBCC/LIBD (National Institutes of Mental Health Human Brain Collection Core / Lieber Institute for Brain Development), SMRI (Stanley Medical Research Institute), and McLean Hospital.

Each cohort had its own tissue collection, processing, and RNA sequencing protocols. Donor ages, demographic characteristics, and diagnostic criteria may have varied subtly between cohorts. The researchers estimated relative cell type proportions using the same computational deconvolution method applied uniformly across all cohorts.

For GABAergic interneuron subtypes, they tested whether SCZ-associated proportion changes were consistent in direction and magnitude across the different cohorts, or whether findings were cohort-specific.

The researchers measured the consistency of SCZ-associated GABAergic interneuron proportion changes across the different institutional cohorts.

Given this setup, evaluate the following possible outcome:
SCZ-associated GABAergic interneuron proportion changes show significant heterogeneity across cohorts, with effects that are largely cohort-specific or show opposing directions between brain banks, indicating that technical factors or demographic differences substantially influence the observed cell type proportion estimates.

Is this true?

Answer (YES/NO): YES